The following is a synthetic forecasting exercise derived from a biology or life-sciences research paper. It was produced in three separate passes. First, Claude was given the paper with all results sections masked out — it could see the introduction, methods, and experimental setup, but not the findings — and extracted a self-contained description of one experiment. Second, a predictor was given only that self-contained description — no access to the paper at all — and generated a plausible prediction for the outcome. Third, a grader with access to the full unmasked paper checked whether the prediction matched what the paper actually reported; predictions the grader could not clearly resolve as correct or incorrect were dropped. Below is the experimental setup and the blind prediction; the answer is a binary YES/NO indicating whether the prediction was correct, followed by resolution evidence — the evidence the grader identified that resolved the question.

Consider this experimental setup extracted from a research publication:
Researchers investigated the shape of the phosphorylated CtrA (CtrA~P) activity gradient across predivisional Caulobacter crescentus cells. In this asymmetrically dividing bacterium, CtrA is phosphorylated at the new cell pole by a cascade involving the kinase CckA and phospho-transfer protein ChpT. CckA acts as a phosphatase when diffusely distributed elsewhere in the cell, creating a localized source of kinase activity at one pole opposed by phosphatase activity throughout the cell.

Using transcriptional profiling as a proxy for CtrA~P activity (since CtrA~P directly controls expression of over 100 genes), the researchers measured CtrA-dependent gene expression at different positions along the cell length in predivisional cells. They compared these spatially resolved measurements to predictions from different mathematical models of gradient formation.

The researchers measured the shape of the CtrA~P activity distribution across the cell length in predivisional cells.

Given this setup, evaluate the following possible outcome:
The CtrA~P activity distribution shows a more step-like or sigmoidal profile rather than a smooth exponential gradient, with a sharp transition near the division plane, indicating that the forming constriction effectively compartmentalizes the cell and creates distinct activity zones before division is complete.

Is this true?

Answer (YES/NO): NO